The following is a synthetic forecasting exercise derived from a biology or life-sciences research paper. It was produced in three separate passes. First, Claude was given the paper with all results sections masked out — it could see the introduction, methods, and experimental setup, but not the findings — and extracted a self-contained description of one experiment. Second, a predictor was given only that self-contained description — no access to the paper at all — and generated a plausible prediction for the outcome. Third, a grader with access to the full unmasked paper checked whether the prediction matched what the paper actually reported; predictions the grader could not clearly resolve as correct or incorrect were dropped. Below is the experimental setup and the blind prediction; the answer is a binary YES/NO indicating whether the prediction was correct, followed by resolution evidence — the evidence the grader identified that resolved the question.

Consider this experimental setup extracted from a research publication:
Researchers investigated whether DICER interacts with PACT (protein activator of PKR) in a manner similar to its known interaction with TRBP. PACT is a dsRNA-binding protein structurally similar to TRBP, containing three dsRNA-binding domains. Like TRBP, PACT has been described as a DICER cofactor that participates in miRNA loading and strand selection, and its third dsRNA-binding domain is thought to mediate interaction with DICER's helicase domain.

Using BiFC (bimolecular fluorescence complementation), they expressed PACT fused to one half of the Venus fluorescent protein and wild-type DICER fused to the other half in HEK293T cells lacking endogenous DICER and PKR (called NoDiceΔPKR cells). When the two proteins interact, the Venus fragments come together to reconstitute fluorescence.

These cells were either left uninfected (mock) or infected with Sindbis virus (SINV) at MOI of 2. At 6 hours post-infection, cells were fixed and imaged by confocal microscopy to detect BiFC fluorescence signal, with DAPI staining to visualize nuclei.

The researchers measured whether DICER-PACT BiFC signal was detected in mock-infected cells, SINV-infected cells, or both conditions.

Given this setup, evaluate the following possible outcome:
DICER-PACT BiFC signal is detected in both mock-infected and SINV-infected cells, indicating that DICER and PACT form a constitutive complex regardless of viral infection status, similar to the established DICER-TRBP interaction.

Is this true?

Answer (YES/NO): YES